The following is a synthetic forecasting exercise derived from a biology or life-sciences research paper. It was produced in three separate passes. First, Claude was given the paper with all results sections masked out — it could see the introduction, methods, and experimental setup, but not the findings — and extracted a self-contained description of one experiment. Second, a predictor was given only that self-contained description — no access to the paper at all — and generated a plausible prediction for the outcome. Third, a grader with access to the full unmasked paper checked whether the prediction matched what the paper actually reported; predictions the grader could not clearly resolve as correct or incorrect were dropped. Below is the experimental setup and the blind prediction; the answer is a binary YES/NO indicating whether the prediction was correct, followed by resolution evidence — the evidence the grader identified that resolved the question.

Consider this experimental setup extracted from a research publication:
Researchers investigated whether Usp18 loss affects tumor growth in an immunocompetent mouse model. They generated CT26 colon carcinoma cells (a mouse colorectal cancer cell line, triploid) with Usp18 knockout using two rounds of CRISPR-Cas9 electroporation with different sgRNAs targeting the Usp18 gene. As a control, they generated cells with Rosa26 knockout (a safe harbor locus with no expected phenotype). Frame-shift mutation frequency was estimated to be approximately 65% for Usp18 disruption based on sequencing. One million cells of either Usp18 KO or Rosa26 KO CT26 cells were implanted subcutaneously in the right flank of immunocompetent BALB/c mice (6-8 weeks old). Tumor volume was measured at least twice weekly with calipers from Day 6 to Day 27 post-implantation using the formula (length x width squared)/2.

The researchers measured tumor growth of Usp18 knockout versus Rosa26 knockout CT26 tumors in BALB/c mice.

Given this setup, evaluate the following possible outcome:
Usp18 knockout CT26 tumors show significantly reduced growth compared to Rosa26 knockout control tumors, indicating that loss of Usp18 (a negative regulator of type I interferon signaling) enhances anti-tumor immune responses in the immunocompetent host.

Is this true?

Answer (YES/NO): YES